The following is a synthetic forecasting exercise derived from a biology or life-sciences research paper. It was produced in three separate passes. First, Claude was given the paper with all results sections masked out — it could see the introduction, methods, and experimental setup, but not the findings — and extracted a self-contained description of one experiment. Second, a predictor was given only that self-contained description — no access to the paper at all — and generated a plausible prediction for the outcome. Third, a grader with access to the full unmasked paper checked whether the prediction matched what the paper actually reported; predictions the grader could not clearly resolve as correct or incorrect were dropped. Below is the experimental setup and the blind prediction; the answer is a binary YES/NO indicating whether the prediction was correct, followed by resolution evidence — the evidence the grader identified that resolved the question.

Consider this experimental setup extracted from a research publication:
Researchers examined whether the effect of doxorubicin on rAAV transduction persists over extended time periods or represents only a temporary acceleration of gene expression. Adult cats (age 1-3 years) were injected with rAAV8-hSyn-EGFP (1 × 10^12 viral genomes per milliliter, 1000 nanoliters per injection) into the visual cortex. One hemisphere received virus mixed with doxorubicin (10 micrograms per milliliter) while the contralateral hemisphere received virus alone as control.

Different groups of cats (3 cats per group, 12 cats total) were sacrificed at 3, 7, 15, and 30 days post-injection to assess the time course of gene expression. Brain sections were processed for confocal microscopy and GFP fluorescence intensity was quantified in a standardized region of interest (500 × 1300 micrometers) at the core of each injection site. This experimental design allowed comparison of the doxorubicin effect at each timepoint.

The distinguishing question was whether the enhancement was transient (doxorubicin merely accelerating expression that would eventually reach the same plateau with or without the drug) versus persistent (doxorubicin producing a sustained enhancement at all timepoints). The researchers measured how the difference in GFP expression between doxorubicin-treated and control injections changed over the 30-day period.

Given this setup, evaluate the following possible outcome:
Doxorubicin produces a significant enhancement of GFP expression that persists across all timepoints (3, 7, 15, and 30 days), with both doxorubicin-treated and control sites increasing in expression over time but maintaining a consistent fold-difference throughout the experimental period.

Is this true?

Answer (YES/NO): NO